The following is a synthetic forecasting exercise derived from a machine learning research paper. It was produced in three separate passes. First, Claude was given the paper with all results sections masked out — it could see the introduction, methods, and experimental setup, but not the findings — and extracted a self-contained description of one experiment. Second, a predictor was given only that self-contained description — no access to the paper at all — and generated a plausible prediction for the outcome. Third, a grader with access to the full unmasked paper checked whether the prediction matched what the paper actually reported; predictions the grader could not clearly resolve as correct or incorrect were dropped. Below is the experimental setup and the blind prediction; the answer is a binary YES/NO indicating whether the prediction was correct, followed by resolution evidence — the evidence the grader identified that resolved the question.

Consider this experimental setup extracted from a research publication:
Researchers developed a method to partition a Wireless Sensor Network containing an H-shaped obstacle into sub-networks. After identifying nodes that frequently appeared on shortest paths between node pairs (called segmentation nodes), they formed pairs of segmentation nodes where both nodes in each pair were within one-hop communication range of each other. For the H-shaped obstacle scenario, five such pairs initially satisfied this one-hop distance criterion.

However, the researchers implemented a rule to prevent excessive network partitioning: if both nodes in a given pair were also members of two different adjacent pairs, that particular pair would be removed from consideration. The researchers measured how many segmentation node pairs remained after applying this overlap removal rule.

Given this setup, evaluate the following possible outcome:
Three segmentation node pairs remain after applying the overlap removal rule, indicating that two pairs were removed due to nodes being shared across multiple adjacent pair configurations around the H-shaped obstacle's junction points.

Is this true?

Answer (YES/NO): NO